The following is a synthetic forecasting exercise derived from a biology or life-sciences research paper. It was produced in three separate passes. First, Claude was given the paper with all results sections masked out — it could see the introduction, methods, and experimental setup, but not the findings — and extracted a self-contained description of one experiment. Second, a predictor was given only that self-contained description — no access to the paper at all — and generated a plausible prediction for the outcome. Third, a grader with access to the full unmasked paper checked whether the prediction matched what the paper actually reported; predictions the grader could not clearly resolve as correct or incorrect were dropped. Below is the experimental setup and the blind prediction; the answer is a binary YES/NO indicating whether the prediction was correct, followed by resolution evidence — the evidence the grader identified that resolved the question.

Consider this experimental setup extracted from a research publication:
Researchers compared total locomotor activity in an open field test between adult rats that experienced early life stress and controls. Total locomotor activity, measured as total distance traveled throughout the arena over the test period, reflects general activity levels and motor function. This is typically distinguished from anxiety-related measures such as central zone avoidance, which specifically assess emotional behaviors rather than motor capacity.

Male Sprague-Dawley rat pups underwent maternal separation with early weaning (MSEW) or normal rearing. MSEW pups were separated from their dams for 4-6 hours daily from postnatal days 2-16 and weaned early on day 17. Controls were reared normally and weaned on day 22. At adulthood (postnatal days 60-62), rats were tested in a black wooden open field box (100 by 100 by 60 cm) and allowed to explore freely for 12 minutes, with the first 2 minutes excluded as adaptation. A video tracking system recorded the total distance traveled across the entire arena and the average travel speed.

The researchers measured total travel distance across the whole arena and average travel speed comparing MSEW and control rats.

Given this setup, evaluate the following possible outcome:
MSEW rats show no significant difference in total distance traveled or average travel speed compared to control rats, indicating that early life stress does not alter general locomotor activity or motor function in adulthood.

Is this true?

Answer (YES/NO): NO